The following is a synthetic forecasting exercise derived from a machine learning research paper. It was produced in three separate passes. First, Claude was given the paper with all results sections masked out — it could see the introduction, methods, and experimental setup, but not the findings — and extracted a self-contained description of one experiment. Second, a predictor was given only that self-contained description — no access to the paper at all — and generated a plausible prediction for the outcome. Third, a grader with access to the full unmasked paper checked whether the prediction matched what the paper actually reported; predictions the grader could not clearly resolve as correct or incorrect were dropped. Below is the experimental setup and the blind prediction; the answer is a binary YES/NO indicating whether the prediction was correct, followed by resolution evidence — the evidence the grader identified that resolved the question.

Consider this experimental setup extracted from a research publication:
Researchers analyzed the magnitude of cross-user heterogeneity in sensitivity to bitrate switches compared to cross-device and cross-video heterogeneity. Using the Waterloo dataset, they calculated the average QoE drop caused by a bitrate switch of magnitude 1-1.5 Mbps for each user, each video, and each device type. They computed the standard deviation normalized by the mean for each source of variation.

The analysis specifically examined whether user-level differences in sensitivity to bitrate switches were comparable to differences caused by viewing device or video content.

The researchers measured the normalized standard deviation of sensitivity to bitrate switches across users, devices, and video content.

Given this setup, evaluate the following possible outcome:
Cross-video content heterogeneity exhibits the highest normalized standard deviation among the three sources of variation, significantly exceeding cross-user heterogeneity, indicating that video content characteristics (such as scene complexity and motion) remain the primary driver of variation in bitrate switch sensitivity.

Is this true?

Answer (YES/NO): NO